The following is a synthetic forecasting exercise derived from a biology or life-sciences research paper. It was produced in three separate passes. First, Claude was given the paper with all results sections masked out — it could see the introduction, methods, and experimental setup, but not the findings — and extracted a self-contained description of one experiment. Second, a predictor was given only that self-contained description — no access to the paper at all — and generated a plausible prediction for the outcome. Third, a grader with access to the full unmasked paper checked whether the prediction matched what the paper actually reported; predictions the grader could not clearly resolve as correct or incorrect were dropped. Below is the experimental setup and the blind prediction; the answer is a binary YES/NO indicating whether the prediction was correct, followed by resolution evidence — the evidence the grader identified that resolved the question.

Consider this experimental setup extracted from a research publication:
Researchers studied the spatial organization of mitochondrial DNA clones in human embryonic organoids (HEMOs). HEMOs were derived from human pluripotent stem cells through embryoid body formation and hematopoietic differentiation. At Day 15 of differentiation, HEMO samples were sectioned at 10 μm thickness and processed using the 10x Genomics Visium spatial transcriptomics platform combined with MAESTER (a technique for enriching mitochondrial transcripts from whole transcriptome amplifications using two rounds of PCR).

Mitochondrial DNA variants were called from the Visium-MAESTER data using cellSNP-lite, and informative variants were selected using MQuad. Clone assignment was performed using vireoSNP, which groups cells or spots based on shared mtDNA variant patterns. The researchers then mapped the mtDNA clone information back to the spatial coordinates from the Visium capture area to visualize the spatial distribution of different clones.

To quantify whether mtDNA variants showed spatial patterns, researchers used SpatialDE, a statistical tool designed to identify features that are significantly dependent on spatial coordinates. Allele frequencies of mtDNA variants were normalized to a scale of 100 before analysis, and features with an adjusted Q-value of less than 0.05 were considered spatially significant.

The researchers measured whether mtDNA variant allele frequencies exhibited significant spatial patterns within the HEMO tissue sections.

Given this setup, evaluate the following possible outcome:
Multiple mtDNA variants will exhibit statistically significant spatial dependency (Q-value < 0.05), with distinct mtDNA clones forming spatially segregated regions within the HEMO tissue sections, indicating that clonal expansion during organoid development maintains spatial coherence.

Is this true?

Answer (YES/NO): NO